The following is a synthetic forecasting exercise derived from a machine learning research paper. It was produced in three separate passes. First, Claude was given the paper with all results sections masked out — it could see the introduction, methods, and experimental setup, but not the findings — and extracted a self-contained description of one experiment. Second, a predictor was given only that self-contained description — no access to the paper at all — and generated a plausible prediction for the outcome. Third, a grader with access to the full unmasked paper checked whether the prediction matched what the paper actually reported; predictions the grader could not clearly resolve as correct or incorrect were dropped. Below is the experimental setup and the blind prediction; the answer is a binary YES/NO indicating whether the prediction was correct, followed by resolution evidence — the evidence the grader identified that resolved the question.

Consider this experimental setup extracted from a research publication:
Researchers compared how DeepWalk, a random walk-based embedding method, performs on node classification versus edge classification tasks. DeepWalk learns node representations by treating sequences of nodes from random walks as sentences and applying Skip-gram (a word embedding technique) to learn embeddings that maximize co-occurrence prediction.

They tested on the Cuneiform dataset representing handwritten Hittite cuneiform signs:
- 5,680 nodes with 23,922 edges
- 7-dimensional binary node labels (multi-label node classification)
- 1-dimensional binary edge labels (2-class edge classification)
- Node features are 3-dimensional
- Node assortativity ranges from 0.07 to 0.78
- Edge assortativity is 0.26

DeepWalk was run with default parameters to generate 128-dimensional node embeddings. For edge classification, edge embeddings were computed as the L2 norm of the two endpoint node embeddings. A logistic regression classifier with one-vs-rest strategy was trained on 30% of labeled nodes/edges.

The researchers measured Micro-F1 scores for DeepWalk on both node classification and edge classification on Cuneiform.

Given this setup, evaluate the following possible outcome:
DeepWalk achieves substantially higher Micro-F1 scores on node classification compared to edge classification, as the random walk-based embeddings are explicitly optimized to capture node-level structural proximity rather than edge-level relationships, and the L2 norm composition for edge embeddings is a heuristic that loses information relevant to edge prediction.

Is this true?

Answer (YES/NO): NO